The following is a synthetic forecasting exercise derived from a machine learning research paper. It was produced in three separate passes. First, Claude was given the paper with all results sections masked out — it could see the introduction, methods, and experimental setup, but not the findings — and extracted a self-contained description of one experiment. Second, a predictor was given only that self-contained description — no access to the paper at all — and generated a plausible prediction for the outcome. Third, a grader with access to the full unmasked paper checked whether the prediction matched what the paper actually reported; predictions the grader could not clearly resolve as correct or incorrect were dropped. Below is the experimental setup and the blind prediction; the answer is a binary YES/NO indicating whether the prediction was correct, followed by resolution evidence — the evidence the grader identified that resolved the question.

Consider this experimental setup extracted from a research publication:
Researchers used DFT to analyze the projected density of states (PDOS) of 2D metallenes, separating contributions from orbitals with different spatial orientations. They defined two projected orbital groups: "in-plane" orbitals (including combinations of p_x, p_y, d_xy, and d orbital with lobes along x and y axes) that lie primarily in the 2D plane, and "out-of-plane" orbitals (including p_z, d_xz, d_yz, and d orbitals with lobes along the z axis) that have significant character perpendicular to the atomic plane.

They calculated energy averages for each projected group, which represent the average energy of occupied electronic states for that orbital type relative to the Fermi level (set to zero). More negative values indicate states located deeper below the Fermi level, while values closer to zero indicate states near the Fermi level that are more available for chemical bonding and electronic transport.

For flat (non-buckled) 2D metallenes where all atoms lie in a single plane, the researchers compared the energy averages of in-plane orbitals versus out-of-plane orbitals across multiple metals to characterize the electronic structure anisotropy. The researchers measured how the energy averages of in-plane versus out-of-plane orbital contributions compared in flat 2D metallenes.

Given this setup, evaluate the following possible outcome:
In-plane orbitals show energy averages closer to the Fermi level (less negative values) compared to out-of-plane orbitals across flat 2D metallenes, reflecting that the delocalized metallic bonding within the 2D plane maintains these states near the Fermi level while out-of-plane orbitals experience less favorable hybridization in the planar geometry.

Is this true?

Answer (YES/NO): NO